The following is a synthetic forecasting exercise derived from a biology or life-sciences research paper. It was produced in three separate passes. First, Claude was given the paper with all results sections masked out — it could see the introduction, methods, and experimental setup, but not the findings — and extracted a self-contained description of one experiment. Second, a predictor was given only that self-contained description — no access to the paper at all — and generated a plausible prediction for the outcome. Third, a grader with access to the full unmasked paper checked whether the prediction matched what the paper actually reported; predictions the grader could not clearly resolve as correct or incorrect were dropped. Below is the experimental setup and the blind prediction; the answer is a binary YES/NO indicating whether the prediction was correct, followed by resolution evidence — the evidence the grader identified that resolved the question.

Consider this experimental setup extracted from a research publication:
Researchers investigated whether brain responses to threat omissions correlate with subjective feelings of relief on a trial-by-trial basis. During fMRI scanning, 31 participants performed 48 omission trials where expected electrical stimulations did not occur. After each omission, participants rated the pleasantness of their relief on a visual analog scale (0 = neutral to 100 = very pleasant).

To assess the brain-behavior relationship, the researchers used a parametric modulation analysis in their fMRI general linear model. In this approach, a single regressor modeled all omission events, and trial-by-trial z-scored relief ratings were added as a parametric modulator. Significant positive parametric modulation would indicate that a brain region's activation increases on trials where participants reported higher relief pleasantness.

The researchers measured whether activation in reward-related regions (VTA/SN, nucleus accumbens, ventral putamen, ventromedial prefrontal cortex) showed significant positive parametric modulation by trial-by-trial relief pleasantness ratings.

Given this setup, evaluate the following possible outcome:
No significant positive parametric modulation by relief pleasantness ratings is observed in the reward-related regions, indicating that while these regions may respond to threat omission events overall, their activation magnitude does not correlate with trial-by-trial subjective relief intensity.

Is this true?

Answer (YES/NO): NO